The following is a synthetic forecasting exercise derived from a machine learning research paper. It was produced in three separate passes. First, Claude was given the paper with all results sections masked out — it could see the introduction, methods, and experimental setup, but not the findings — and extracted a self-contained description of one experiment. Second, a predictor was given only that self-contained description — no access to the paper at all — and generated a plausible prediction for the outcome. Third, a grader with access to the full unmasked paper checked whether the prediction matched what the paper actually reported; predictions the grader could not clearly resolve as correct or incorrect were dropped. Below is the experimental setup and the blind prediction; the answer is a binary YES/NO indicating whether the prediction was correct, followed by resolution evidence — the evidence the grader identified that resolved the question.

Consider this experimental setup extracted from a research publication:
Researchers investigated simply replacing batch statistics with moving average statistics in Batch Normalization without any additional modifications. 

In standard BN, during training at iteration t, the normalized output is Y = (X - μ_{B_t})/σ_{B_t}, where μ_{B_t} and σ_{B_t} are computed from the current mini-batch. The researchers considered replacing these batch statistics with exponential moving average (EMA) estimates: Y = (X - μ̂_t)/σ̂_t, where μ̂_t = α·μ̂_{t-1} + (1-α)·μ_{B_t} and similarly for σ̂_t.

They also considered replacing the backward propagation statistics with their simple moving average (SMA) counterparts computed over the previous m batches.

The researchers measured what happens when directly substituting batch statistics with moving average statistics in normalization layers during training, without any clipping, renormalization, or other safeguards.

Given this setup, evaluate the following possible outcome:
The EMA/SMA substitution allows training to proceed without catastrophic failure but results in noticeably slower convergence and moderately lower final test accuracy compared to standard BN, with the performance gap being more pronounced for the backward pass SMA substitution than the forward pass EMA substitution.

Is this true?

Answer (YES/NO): NO